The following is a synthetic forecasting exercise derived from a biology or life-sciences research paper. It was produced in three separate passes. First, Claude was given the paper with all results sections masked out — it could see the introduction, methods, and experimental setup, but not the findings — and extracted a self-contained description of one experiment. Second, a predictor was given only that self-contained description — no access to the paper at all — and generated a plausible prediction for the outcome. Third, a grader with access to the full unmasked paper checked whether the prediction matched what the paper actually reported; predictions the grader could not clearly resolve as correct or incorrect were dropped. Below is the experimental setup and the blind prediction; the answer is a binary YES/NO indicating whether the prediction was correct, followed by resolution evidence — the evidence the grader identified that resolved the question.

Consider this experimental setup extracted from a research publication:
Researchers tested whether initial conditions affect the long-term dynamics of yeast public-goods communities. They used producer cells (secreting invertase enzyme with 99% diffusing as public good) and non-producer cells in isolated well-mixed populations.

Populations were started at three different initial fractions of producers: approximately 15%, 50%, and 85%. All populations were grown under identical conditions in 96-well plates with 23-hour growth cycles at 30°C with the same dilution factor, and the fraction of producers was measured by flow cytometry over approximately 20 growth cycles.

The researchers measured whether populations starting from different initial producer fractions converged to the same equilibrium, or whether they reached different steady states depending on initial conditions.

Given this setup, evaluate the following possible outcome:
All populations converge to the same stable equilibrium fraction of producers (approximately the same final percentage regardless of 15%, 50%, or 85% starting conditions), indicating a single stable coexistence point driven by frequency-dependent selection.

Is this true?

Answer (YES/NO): YES